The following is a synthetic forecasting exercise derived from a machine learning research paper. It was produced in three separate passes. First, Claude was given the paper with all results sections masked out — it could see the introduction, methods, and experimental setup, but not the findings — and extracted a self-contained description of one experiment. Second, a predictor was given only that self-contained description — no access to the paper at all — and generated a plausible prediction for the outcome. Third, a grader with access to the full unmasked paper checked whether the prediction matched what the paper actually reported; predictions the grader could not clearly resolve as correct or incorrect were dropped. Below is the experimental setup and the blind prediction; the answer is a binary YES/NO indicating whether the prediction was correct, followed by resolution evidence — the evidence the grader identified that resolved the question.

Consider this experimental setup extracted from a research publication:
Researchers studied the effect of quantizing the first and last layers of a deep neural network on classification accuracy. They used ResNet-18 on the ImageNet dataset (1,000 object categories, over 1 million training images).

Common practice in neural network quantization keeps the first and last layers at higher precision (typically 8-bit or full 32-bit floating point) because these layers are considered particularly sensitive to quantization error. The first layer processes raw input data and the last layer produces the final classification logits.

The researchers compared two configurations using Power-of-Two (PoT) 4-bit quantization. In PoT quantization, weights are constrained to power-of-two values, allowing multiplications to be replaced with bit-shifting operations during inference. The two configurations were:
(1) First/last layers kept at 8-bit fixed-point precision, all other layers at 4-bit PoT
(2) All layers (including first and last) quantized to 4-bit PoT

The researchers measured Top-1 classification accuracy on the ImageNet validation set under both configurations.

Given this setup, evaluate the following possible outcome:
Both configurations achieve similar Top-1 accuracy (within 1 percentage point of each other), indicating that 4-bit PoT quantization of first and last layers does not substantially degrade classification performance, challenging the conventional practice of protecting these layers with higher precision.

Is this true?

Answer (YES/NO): NO